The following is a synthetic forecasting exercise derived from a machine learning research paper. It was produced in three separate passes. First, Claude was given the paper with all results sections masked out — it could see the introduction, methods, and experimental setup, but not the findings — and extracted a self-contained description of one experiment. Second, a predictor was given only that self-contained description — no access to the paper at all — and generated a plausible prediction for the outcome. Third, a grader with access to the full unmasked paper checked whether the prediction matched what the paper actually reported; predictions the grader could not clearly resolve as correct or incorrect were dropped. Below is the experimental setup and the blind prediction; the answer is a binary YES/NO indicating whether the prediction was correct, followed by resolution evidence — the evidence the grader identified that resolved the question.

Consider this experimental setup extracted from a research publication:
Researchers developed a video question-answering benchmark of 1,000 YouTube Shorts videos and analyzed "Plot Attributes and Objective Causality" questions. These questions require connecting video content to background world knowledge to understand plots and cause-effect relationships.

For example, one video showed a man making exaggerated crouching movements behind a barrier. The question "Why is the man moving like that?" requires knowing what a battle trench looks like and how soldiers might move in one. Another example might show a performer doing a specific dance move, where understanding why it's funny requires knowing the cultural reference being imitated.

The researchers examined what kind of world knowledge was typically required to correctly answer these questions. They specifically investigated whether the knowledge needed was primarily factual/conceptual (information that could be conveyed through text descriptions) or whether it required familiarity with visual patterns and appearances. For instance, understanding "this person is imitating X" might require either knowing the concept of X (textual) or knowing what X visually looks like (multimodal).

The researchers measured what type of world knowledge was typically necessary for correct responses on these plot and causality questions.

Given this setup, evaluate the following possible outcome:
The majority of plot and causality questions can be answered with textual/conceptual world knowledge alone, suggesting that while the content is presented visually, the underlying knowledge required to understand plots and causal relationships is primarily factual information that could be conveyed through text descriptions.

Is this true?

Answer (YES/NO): NO